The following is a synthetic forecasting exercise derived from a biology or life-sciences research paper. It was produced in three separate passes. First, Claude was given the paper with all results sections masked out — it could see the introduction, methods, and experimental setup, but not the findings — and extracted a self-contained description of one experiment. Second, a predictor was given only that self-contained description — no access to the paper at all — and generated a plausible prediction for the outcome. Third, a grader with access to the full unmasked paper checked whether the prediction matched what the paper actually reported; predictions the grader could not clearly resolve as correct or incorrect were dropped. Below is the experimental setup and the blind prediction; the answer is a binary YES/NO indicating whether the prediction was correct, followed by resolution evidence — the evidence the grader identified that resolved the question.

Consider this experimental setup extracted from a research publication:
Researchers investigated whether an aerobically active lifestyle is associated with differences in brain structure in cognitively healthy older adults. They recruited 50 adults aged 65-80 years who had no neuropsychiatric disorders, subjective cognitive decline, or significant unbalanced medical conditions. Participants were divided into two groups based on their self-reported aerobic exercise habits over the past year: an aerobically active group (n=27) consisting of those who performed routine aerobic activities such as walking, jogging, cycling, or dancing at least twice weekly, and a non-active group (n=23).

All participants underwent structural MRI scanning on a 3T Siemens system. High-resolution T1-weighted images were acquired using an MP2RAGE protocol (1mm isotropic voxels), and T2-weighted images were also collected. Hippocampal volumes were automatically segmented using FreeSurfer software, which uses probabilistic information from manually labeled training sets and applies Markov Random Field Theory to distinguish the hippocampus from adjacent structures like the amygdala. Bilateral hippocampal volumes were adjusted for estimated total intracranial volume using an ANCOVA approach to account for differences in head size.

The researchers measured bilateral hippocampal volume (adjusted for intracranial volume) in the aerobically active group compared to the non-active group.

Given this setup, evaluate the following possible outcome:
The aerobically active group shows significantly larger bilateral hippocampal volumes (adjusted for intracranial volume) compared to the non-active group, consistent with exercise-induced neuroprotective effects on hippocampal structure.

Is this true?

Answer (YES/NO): YES